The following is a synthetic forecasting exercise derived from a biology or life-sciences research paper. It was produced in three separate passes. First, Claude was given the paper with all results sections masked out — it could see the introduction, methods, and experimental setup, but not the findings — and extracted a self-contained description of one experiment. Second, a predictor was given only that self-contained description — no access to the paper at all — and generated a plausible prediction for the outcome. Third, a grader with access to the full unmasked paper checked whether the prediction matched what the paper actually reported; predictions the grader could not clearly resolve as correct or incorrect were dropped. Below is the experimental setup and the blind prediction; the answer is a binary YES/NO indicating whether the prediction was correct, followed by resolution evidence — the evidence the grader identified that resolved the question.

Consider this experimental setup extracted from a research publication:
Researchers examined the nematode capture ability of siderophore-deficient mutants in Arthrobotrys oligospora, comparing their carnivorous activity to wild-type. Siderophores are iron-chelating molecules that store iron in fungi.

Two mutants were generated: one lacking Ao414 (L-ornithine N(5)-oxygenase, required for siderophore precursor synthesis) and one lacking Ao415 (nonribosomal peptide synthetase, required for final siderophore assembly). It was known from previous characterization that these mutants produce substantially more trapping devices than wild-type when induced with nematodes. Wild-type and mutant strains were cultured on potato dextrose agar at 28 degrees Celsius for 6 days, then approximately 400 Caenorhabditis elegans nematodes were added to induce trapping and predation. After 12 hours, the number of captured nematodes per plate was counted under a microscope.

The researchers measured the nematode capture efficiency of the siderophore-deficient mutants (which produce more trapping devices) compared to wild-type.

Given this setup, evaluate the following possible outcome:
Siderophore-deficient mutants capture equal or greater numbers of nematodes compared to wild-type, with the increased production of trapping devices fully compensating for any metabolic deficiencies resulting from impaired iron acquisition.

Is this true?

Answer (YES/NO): NO